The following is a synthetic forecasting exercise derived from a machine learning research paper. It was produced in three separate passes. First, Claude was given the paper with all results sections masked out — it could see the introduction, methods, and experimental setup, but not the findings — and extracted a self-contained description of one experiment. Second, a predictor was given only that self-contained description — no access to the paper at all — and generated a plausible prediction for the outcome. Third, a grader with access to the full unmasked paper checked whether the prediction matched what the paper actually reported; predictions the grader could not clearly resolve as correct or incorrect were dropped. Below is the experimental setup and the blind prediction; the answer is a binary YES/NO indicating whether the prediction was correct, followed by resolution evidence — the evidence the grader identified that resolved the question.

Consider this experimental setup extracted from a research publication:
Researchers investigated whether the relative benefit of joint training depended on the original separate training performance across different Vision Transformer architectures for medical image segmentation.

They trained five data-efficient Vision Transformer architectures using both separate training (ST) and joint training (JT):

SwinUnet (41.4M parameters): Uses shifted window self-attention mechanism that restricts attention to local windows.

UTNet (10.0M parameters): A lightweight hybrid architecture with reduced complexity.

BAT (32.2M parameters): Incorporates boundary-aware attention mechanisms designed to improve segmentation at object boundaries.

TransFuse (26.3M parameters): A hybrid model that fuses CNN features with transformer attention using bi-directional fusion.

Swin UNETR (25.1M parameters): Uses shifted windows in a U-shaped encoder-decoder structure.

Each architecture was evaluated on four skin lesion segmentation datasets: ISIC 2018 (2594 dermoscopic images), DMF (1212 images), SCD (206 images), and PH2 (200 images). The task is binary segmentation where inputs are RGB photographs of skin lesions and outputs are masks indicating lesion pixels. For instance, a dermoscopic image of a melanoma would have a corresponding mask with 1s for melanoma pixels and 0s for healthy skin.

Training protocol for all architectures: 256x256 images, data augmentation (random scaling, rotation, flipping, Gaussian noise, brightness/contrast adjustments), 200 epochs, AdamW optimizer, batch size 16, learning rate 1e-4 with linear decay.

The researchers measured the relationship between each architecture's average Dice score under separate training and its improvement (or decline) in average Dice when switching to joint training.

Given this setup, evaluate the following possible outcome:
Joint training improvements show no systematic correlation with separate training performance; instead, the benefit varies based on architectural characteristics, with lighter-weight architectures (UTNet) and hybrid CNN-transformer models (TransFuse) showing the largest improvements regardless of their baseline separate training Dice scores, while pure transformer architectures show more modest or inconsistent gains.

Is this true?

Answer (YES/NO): NO